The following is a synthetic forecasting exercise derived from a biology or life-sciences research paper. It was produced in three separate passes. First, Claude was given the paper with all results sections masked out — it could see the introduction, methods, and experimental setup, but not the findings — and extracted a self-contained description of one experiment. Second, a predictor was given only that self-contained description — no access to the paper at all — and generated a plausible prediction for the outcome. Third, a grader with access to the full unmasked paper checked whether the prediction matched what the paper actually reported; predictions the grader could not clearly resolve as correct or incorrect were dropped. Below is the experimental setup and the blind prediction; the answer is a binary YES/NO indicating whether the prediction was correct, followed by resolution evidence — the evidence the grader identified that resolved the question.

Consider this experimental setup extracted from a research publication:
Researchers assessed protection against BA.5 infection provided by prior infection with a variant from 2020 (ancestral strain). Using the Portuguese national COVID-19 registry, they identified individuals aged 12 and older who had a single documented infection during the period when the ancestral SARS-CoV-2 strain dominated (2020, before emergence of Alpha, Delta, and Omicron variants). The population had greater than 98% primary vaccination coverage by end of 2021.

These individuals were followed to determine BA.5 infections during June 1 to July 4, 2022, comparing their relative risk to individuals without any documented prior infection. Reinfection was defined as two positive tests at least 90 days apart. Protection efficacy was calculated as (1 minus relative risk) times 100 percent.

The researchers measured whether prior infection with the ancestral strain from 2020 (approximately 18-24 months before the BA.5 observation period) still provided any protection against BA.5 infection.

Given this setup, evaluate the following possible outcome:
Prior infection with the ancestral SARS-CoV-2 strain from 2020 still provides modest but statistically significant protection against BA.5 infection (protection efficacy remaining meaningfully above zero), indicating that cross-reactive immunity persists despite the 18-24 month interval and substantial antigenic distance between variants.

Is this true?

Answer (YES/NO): YES